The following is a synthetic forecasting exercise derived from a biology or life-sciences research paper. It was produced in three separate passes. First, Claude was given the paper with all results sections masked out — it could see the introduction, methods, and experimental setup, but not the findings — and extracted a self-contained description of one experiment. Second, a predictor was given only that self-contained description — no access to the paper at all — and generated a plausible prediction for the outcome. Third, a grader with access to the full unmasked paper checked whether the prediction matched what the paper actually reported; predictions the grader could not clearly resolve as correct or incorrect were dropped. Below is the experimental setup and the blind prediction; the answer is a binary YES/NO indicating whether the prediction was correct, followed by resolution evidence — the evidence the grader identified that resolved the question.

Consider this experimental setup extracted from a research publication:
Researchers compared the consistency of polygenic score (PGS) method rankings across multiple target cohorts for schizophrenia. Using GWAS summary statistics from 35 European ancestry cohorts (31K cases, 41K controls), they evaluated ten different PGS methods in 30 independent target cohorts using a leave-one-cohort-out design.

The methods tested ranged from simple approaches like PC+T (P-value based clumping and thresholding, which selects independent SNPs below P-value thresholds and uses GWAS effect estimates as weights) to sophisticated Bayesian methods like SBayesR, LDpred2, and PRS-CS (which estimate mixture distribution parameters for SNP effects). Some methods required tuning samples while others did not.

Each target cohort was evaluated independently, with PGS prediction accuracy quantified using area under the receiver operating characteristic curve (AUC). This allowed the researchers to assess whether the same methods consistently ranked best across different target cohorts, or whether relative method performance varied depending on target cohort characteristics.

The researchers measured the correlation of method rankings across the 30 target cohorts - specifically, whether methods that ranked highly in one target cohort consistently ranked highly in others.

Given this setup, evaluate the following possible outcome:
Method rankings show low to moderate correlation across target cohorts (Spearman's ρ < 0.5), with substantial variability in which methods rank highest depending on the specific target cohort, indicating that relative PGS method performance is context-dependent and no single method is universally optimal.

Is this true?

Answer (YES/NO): NO